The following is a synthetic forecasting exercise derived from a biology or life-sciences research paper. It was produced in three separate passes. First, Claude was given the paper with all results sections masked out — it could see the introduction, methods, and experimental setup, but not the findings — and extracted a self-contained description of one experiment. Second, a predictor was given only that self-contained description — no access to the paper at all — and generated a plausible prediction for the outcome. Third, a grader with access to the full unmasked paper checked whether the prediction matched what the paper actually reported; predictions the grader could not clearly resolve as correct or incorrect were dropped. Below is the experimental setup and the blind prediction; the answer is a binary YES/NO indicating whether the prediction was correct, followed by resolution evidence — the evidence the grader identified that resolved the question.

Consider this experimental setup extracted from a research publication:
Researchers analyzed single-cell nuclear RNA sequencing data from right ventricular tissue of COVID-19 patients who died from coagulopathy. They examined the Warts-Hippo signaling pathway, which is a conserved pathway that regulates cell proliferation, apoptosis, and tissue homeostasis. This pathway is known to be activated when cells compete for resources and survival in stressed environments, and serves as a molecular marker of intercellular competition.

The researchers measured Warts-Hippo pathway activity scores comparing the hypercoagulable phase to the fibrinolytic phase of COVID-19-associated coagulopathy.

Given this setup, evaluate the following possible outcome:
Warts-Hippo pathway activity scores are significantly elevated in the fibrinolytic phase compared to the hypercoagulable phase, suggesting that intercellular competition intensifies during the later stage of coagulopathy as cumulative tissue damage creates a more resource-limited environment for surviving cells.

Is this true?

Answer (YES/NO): YES